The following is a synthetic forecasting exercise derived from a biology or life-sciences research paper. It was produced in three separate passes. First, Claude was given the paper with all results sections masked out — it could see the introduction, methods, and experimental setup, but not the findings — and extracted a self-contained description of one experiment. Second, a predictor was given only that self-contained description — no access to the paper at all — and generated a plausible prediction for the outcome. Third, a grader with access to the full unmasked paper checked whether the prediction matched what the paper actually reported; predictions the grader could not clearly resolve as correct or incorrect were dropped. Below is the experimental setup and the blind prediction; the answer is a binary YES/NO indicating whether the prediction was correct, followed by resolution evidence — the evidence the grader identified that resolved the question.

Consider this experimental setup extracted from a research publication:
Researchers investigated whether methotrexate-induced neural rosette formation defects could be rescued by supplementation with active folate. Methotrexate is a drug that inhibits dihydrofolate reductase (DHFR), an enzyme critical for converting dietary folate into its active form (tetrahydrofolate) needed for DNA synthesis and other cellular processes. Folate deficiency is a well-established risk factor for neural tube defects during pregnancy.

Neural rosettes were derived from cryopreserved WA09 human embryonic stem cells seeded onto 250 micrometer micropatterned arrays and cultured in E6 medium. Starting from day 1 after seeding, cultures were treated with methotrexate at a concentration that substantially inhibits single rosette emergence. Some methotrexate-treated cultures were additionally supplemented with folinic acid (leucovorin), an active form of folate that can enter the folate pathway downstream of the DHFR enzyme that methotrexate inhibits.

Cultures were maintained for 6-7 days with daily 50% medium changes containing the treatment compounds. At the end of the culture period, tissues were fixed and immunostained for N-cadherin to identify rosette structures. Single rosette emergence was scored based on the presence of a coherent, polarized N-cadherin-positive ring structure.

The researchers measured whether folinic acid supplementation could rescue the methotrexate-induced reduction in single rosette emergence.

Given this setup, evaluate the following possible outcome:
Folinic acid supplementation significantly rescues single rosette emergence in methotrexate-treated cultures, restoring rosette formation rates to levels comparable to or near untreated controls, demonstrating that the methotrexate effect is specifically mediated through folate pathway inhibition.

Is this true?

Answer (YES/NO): YES